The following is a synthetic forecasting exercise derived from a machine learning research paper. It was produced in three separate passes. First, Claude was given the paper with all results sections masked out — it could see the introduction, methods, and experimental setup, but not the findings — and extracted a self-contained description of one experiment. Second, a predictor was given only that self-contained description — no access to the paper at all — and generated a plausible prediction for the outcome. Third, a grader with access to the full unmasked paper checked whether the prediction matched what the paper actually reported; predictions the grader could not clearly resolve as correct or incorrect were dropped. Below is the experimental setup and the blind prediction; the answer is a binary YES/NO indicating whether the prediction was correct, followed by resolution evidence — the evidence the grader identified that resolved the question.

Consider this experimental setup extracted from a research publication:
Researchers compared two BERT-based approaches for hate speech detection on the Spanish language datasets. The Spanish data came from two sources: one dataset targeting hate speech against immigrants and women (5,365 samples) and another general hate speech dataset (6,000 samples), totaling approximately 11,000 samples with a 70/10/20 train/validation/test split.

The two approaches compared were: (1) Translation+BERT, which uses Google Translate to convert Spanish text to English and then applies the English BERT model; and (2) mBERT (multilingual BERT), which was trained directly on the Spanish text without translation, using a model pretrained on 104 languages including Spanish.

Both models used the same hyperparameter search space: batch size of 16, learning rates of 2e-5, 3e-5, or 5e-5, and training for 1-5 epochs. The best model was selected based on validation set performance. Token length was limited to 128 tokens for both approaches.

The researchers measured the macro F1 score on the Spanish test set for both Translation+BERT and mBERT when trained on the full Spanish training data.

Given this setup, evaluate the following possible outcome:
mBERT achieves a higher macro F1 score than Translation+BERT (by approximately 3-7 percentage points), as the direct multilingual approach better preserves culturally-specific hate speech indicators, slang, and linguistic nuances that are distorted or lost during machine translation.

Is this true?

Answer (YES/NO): NO